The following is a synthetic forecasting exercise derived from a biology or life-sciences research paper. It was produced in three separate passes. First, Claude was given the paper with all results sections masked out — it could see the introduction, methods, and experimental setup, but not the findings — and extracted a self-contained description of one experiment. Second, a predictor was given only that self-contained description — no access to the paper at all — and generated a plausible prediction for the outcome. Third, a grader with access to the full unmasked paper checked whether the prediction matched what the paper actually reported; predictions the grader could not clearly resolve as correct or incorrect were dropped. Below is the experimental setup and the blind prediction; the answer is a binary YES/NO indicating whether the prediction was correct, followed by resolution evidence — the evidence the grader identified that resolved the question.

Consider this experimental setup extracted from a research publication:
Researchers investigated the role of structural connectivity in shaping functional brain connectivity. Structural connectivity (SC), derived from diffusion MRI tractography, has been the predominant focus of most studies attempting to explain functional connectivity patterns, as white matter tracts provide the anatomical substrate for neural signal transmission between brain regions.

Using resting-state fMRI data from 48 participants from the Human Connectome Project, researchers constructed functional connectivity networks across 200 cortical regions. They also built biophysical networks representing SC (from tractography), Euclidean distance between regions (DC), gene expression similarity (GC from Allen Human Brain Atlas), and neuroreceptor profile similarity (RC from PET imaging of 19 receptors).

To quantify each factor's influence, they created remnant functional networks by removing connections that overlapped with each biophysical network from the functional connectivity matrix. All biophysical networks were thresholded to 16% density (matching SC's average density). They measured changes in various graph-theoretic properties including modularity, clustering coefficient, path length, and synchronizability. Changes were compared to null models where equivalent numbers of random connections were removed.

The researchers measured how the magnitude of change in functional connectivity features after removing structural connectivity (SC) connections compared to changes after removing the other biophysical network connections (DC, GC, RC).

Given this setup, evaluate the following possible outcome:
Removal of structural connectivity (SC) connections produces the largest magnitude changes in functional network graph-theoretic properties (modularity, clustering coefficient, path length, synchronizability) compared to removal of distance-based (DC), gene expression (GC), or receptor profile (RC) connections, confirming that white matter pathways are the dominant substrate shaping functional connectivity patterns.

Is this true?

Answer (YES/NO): NO